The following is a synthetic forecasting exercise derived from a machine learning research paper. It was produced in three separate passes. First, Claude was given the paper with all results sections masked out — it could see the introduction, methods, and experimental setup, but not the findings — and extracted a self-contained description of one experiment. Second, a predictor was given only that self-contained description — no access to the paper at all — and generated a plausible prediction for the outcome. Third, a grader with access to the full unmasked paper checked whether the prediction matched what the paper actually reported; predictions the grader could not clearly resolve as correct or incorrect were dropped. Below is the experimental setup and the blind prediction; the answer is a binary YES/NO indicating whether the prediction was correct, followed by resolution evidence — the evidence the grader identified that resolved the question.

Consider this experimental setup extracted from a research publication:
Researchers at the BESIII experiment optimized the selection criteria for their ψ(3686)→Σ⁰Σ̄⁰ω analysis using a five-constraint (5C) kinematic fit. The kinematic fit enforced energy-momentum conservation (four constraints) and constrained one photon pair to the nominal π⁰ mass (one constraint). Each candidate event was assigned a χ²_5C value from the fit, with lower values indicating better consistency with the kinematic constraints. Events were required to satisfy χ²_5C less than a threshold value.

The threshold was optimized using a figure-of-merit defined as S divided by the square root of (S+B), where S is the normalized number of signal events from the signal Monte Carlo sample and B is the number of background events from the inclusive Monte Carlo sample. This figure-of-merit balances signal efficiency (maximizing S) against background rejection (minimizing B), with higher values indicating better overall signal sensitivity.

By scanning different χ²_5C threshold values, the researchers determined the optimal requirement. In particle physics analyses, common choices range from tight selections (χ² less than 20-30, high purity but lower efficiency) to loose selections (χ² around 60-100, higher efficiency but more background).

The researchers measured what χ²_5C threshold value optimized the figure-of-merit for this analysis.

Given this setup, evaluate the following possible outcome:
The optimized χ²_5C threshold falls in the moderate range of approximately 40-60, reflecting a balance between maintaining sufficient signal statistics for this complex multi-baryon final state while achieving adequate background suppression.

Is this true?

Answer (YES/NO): YES